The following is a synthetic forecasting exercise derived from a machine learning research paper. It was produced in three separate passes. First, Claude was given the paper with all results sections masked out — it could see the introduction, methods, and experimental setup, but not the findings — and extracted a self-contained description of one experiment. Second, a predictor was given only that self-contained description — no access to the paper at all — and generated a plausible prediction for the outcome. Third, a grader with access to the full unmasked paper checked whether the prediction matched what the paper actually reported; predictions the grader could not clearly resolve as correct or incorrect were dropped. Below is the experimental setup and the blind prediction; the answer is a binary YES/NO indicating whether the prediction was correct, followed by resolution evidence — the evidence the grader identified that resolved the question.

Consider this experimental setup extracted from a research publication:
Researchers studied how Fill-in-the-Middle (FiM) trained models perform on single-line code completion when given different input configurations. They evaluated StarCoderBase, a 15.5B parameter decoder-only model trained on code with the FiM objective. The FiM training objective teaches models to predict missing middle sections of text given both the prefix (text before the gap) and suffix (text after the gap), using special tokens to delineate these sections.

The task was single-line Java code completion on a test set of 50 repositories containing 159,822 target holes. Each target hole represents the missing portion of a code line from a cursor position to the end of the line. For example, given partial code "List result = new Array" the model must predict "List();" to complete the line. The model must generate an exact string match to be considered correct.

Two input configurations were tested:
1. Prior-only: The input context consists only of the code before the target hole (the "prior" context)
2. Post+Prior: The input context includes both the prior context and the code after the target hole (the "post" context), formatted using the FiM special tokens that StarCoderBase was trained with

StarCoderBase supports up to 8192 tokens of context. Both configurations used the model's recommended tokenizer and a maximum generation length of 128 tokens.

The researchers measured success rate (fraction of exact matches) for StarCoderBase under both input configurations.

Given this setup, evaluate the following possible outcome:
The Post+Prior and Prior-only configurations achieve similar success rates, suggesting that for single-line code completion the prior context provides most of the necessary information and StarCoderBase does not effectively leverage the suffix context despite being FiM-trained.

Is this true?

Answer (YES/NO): NO